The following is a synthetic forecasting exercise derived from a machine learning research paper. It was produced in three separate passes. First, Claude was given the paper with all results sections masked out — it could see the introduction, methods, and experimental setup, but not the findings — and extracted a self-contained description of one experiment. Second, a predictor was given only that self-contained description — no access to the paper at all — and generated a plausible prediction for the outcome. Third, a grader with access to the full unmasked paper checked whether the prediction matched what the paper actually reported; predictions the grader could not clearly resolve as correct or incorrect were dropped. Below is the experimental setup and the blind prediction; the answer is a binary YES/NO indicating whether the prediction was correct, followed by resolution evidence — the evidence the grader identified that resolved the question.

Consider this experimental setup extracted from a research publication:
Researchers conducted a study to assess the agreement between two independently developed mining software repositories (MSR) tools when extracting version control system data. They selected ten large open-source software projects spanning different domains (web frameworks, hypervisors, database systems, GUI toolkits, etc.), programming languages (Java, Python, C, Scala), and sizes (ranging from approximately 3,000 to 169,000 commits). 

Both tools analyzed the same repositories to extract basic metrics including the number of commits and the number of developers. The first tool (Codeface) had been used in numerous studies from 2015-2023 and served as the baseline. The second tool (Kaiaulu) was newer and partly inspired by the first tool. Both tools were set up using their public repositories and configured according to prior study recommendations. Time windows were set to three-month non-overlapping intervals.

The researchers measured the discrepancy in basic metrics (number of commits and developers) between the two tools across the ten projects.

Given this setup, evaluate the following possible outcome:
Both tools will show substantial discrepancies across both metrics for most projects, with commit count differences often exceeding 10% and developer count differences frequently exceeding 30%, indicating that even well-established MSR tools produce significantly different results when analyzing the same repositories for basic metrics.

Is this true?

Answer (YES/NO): YES